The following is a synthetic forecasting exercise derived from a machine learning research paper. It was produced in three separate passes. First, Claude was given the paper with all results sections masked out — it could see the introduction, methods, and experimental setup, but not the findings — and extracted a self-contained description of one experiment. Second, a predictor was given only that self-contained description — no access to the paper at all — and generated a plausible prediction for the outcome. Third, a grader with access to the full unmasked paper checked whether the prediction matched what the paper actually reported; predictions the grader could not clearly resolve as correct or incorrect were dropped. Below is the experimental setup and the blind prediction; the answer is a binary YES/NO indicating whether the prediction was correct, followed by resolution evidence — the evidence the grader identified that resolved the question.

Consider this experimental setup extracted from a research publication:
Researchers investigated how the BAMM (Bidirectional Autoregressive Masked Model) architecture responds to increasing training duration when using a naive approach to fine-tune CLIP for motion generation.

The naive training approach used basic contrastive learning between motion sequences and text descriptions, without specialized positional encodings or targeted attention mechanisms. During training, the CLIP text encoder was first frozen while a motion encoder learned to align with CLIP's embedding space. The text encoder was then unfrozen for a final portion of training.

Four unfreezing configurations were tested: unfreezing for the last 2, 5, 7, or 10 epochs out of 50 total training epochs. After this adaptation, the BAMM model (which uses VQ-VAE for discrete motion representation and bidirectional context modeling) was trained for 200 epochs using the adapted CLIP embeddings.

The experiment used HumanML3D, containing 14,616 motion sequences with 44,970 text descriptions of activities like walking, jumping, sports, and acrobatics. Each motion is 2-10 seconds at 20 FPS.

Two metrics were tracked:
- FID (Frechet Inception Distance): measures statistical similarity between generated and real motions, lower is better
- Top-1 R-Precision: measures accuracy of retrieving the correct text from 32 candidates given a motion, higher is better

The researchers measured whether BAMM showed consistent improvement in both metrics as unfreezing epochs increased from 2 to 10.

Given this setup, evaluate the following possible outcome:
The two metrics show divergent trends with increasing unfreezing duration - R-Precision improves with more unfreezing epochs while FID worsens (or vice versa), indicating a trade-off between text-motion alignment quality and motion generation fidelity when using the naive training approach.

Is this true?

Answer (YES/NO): NO